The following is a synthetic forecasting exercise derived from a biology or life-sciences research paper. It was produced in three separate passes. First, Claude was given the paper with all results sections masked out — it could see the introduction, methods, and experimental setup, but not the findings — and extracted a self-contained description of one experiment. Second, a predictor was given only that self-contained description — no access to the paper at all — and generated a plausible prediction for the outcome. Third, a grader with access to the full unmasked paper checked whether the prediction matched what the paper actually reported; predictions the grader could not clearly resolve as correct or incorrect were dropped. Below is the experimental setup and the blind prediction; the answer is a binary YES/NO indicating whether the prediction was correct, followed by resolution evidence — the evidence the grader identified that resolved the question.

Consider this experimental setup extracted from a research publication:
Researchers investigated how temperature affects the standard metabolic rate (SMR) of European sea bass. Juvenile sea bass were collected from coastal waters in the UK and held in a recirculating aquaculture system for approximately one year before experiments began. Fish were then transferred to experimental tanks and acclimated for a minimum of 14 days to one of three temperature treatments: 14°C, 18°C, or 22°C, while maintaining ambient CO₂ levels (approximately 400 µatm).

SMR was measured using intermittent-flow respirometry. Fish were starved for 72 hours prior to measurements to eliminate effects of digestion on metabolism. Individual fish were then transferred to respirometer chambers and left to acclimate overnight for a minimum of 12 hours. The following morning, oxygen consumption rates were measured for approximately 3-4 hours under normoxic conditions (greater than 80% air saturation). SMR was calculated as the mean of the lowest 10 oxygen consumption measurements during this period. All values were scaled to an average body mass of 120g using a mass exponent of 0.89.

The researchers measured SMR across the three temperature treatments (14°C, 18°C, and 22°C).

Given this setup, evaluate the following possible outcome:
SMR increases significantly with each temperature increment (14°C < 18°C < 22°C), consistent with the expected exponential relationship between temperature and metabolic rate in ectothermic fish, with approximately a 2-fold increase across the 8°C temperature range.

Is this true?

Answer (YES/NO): NO